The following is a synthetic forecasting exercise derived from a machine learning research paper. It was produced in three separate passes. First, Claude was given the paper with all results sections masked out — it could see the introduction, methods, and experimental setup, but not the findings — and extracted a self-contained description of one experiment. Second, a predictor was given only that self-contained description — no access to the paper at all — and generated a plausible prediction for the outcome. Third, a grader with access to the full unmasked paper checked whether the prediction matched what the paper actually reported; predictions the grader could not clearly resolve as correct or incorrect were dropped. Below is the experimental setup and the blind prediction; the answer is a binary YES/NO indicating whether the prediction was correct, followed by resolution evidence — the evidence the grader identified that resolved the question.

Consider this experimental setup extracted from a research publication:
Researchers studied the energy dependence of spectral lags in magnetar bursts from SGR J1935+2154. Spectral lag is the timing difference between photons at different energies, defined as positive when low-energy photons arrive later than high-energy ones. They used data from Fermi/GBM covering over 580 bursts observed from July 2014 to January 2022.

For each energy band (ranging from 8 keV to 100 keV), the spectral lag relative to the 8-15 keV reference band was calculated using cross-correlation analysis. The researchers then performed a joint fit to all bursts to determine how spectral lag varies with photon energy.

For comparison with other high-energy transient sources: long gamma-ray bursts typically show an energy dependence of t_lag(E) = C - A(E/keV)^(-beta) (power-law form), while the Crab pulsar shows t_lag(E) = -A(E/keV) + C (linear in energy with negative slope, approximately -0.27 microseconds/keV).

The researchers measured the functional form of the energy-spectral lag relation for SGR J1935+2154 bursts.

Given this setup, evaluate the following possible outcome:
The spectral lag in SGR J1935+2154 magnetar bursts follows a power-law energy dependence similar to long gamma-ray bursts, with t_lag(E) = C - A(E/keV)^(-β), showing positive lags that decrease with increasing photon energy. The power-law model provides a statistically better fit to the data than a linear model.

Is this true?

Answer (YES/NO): NO